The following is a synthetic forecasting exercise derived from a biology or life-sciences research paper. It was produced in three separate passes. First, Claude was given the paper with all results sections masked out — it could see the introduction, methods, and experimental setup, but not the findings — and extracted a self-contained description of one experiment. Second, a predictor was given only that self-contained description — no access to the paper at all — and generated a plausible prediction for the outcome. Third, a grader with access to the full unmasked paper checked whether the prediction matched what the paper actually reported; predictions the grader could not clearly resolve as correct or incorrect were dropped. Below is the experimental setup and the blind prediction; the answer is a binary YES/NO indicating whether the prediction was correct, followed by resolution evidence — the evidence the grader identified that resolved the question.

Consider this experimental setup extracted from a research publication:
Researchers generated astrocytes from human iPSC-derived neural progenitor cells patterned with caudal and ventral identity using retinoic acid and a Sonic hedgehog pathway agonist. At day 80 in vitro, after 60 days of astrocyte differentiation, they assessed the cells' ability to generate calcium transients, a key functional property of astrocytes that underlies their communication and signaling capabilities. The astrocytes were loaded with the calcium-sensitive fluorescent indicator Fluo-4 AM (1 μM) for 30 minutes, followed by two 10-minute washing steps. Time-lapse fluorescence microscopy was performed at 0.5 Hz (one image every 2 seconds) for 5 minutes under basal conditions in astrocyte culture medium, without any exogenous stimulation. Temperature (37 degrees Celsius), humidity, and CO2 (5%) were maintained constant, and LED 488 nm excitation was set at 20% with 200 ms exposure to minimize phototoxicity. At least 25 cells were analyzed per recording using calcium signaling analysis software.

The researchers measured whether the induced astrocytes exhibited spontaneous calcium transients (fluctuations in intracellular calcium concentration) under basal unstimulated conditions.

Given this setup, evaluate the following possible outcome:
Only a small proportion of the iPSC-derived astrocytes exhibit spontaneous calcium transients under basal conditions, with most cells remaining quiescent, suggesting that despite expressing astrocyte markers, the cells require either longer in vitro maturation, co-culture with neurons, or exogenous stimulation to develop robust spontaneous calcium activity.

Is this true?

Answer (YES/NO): NO